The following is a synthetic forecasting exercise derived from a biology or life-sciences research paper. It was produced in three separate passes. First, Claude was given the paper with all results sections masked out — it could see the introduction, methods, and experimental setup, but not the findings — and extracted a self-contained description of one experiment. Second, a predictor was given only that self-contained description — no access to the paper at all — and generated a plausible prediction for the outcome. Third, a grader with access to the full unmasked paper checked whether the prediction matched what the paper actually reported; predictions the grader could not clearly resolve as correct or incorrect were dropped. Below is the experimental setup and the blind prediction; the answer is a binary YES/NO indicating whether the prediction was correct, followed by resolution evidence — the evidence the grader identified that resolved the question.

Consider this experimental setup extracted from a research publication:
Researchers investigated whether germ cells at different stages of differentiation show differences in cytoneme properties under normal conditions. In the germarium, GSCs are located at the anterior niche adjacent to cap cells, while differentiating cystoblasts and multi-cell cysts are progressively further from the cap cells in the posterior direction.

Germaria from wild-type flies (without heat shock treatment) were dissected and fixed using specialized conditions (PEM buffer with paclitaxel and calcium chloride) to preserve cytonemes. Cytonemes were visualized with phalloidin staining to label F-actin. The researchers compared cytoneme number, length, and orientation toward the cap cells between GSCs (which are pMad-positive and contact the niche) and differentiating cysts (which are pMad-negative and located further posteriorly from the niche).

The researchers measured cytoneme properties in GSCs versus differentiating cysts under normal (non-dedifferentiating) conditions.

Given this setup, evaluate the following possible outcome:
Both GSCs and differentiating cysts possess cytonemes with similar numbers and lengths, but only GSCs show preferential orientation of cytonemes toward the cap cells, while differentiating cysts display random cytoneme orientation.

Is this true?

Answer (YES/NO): NO